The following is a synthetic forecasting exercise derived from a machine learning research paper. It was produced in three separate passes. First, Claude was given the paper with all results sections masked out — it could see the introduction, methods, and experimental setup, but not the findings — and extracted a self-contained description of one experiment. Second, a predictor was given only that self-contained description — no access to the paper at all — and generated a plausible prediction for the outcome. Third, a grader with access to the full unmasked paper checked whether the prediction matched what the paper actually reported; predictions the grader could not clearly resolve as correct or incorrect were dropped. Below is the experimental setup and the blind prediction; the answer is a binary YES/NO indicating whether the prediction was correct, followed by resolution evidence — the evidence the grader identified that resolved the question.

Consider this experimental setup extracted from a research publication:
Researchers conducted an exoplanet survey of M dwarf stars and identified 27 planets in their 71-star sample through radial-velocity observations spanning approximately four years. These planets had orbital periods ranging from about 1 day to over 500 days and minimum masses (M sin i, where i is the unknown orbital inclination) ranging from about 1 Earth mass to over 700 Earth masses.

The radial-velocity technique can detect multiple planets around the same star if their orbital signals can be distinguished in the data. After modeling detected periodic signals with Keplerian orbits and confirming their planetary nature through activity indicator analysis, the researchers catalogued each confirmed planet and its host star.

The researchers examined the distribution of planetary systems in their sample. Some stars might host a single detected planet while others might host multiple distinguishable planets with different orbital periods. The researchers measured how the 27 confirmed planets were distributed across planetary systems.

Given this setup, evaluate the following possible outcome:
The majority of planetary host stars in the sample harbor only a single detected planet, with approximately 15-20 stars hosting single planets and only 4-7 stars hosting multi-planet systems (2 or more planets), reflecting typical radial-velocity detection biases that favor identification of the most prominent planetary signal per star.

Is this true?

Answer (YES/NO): YES